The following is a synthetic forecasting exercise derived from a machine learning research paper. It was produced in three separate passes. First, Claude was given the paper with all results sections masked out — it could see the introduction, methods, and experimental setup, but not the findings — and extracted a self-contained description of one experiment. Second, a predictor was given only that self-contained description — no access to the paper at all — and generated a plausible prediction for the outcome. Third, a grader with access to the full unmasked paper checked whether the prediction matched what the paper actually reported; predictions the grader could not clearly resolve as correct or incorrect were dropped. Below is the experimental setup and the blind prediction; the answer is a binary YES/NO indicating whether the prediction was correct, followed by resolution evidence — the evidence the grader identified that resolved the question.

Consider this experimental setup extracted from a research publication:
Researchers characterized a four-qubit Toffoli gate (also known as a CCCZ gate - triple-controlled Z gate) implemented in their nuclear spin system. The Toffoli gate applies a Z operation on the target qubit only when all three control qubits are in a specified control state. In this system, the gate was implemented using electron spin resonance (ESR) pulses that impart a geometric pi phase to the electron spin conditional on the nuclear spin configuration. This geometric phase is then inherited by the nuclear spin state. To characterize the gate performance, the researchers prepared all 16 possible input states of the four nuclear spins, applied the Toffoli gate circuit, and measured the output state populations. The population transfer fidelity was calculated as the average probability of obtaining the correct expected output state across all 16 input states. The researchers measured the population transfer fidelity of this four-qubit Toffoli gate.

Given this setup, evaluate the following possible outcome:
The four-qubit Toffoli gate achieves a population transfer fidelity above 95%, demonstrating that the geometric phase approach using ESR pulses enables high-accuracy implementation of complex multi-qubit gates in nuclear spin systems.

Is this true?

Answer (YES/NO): YES